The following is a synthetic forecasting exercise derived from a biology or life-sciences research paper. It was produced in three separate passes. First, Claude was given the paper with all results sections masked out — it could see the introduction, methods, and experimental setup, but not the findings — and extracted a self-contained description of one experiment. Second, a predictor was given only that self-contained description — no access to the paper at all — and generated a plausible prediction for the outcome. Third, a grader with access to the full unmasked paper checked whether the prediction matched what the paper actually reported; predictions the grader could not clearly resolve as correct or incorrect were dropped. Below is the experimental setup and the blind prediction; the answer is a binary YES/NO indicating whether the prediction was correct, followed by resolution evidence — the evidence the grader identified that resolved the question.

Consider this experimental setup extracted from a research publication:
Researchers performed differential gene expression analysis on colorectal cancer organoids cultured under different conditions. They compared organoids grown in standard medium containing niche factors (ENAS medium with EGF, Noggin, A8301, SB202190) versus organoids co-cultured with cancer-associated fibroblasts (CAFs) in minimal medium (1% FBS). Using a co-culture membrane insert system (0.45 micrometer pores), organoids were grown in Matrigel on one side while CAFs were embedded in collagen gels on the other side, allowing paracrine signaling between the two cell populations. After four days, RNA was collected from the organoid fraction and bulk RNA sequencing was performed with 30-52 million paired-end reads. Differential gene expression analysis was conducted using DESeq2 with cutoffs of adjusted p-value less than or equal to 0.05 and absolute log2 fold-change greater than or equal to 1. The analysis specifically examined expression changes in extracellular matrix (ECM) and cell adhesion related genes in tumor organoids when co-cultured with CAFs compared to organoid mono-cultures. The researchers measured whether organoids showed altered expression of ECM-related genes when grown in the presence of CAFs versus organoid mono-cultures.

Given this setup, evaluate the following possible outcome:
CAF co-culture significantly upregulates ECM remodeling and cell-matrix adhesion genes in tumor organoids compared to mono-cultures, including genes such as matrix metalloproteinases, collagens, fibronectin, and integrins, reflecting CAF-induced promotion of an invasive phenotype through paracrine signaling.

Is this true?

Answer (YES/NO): YES